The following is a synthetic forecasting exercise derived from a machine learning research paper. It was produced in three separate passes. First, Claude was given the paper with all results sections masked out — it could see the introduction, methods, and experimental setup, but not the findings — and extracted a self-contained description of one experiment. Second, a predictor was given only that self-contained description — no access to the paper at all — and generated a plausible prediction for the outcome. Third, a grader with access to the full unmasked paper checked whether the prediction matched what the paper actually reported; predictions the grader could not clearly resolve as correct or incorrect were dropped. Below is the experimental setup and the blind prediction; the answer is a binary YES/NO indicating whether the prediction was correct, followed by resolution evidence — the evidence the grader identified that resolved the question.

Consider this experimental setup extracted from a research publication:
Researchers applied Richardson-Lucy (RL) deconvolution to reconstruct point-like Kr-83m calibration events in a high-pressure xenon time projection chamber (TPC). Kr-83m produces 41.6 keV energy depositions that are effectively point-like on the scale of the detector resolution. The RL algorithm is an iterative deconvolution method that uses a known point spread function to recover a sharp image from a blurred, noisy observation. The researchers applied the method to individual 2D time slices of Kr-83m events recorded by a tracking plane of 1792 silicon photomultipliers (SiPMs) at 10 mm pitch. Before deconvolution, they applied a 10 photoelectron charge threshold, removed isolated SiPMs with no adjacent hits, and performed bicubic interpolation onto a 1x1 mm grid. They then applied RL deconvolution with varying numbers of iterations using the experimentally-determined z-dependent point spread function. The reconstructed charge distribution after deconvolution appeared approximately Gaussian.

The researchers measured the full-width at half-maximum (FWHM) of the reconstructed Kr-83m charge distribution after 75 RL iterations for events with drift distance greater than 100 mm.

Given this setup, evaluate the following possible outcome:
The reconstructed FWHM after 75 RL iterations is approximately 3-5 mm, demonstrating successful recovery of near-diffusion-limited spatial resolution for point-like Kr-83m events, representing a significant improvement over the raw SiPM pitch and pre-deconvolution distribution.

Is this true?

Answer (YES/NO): YES